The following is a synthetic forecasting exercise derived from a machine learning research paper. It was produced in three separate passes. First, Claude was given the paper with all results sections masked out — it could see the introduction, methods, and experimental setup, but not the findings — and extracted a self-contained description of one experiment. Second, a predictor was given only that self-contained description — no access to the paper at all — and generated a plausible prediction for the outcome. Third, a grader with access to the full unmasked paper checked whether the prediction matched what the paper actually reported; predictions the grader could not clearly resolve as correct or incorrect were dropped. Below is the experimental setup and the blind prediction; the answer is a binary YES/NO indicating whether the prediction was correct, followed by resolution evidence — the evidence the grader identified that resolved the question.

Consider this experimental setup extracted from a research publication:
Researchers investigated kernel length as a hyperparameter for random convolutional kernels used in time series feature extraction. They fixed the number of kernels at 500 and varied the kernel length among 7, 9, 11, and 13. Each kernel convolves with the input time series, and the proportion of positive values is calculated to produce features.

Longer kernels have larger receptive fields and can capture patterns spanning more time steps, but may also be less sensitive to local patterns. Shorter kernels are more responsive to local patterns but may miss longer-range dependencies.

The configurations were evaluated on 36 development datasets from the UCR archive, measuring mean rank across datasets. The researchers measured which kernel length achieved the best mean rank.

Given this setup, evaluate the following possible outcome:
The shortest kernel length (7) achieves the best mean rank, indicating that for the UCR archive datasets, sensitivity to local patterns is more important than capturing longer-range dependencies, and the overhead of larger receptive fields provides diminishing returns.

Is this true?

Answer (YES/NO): NO